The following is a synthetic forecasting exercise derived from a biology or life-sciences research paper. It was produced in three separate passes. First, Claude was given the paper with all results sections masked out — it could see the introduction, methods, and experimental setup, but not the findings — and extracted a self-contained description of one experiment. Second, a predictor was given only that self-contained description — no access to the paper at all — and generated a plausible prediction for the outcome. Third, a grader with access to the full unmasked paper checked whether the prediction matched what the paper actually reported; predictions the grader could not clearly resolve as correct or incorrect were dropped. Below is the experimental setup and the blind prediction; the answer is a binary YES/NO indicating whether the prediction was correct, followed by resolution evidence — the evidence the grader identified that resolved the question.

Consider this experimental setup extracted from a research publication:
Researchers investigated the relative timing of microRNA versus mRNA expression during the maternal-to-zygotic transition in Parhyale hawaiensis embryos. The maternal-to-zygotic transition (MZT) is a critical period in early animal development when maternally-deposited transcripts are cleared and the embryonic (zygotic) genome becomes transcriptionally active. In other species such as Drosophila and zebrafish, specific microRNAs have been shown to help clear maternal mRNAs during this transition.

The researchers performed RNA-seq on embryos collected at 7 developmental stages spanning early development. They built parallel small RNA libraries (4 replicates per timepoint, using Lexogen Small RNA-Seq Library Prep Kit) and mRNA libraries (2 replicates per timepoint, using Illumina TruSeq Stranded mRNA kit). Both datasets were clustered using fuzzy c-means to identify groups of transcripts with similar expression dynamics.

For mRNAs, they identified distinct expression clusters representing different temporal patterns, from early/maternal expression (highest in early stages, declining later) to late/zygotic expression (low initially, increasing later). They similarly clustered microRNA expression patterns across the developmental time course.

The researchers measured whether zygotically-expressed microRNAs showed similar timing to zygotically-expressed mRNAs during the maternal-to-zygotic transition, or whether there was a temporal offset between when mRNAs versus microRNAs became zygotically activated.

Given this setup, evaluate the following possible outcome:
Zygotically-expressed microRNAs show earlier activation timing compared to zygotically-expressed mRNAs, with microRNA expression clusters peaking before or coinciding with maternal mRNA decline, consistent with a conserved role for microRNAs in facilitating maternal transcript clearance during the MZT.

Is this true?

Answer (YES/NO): NO